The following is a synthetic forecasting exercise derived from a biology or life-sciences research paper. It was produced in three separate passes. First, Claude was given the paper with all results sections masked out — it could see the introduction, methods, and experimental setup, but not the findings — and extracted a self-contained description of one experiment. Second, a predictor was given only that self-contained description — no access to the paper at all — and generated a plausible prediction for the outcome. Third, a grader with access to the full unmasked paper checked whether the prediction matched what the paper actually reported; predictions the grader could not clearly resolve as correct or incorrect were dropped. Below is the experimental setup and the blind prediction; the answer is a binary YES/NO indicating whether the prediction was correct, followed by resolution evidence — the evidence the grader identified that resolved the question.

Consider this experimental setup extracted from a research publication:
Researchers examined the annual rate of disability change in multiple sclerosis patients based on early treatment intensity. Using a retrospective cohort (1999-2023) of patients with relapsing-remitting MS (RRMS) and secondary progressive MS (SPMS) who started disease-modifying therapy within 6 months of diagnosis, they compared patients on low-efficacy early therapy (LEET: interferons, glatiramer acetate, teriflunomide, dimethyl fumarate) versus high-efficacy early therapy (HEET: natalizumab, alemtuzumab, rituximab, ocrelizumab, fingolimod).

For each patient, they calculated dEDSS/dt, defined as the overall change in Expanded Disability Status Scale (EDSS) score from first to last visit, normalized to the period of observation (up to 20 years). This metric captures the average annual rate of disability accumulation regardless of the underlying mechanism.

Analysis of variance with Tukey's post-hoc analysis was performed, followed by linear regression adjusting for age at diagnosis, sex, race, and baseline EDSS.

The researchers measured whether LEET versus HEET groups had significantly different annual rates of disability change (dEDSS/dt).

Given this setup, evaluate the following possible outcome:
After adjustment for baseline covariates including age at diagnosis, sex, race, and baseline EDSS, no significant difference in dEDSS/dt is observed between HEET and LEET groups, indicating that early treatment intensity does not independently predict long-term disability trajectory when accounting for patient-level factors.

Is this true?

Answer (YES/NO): NO